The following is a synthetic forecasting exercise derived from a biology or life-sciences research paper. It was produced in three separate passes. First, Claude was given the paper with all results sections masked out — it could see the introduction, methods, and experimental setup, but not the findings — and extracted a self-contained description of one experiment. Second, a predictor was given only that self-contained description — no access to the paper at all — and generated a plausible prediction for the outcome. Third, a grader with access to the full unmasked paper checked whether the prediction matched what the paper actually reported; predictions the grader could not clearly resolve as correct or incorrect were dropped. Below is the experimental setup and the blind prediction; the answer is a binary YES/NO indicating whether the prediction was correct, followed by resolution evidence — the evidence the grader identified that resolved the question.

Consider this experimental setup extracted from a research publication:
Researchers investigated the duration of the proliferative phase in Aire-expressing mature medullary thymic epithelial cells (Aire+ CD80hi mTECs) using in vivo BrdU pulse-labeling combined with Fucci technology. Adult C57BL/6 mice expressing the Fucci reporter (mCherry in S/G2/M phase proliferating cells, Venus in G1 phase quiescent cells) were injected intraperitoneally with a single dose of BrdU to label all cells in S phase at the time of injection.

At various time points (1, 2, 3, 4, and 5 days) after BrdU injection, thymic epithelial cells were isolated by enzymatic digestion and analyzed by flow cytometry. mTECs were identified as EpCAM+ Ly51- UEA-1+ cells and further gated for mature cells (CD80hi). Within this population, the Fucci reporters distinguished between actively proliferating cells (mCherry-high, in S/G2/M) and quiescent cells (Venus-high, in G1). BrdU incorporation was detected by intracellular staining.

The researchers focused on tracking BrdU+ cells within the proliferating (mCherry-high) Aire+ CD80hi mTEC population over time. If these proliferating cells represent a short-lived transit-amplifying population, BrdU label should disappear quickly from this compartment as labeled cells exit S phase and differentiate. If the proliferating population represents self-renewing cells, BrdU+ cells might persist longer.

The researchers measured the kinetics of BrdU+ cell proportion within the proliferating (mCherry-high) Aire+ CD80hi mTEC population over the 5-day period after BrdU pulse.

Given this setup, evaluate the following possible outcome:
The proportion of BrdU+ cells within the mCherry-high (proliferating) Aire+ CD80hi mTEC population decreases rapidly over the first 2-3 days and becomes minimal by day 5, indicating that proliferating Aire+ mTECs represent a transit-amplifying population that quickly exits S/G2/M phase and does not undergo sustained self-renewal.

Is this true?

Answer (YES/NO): YES